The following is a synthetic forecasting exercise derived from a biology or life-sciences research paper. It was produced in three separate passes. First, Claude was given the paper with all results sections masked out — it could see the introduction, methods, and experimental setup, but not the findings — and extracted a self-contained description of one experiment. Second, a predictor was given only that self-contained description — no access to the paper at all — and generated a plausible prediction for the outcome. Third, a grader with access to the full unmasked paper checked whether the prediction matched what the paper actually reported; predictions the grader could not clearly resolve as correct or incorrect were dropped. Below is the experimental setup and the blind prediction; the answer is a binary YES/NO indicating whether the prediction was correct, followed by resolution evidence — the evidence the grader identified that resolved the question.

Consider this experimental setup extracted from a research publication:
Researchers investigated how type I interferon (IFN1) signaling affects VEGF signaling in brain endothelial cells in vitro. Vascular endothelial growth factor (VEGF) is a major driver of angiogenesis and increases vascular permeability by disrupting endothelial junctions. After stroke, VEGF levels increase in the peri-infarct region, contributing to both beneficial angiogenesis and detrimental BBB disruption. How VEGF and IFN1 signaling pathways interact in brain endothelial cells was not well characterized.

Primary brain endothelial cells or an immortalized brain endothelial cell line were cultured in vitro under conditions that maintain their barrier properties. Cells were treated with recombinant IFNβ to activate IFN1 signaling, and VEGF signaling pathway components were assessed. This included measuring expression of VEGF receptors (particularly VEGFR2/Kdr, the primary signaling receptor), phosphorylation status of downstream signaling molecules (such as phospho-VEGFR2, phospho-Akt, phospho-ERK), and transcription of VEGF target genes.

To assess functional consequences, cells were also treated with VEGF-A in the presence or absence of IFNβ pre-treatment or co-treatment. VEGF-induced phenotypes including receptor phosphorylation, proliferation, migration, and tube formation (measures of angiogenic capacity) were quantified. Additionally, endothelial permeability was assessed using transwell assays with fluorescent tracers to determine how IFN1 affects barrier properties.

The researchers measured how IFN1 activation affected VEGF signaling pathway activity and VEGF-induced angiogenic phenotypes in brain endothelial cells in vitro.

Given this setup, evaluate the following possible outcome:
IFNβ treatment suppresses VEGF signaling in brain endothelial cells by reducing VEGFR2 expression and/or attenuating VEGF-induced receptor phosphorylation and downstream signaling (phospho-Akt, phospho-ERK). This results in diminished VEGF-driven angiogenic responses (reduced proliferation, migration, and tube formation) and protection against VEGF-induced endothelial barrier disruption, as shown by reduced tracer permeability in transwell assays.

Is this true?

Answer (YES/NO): NO